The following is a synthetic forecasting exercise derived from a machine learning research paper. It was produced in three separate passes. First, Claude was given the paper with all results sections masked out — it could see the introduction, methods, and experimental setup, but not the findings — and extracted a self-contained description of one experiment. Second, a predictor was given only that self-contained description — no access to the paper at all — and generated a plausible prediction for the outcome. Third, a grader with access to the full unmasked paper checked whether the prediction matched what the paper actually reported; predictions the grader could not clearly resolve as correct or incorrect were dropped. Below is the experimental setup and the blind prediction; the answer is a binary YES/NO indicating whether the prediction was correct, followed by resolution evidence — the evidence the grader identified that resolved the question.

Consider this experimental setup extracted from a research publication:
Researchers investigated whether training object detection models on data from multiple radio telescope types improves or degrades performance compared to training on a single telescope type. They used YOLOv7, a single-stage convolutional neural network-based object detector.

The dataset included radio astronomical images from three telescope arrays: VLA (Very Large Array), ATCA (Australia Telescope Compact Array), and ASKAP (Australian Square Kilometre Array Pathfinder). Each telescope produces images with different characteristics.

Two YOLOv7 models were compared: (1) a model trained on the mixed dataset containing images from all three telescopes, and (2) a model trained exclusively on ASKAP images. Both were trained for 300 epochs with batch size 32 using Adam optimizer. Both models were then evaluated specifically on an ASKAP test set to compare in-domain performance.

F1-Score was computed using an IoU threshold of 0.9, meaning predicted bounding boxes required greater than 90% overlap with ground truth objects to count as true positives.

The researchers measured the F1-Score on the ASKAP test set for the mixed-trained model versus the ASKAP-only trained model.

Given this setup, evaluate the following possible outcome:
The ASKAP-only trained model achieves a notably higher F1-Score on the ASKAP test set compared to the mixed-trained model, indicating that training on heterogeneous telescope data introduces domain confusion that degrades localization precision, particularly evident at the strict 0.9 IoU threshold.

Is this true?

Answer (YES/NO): NO